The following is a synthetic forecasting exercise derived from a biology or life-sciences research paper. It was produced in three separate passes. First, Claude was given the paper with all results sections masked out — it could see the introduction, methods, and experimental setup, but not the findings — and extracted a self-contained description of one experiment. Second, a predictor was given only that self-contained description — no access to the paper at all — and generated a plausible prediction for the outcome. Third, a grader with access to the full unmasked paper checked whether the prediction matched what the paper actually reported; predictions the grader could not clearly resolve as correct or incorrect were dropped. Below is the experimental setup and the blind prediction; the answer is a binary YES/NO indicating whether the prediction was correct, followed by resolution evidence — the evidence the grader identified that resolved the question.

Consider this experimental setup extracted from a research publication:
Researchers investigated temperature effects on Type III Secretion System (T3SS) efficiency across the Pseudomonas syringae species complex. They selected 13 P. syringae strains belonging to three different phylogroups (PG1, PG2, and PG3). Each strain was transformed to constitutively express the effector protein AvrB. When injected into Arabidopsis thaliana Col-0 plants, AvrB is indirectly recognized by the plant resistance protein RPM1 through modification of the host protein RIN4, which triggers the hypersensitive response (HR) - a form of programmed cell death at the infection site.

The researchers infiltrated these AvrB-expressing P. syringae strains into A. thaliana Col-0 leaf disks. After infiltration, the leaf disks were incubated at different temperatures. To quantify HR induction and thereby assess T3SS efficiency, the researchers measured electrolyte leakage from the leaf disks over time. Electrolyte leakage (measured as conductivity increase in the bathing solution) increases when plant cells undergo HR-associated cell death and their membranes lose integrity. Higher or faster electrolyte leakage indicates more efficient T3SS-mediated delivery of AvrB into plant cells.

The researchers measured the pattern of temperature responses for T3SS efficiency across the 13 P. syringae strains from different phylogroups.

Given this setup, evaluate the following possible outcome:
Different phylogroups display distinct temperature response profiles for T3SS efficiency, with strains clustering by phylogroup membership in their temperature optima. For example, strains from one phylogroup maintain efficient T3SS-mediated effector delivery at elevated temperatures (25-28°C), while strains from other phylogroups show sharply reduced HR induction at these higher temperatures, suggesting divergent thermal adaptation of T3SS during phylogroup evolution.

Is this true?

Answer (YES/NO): NO